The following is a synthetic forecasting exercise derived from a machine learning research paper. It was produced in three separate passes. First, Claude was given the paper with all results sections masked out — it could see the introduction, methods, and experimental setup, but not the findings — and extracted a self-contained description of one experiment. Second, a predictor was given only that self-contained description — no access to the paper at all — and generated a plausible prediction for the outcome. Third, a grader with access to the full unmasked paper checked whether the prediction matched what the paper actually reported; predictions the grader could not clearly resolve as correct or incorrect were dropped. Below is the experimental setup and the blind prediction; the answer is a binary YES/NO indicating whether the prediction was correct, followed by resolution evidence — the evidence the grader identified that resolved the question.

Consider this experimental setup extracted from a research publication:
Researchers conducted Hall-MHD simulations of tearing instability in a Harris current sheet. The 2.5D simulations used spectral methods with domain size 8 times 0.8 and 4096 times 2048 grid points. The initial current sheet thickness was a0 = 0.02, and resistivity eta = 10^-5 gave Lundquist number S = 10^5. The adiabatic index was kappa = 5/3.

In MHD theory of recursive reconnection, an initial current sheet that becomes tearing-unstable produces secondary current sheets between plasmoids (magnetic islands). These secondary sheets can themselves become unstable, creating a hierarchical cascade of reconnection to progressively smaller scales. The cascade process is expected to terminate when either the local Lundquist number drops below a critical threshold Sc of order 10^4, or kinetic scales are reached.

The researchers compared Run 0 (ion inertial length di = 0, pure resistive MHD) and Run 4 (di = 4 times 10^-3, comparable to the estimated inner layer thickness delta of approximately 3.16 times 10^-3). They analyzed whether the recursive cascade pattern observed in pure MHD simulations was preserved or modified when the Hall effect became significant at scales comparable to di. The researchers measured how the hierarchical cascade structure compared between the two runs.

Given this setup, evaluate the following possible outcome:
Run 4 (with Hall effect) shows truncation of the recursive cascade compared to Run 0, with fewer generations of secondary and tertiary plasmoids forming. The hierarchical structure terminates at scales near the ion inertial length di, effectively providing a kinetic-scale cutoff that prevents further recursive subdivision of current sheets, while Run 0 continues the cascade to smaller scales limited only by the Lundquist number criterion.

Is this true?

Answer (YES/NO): YES